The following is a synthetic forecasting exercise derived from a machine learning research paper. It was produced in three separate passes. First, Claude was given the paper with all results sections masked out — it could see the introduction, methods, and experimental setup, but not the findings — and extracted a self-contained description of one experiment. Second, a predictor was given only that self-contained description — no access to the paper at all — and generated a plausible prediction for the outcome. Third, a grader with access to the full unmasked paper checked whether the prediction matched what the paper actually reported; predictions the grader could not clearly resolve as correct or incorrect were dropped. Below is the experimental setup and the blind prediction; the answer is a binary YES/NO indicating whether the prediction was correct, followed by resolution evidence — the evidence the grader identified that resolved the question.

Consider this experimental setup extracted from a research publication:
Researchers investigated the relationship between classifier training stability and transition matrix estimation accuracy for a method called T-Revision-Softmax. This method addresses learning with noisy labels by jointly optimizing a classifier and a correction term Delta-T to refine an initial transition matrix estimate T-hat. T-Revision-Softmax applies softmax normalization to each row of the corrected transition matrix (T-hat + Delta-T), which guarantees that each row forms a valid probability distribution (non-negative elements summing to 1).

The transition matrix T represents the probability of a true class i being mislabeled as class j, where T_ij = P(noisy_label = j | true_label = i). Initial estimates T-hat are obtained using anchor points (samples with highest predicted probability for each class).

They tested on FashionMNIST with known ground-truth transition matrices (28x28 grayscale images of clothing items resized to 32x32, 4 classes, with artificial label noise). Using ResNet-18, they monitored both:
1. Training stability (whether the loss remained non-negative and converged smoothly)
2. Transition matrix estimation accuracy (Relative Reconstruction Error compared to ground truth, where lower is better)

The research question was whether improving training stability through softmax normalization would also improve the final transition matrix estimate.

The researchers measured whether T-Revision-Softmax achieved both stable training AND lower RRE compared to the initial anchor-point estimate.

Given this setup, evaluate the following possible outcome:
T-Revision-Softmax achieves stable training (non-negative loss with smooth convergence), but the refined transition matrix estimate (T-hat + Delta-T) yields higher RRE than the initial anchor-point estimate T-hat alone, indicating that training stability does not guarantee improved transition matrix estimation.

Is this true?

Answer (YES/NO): YES